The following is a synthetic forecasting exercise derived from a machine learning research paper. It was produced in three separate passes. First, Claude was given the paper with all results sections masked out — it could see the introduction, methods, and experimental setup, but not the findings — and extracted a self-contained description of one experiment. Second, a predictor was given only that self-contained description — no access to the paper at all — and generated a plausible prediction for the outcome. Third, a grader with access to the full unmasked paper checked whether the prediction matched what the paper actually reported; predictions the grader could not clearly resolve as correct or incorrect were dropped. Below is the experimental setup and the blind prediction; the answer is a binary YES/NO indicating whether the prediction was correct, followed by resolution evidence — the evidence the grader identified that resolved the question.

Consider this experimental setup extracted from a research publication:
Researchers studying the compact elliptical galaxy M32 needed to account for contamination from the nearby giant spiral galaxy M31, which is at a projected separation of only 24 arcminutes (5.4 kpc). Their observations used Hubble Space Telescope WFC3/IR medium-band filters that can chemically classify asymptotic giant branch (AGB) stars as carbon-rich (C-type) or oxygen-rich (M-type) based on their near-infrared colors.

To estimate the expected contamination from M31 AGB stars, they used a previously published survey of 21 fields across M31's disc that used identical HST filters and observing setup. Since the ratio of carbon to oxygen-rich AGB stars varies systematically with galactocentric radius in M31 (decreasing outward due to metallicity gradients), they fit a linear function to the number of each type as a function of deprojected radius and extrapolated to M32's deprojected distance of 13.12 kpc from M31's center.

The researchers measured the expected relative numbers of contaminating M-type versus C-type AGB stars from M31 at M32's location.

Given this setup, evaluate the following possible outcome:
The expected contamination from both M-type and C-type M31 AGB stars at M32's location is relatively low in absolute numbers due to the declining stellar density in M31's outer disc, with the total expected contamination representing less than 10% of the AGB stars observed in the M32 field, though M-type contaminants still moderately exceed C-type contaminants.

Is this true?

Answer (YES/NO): NO